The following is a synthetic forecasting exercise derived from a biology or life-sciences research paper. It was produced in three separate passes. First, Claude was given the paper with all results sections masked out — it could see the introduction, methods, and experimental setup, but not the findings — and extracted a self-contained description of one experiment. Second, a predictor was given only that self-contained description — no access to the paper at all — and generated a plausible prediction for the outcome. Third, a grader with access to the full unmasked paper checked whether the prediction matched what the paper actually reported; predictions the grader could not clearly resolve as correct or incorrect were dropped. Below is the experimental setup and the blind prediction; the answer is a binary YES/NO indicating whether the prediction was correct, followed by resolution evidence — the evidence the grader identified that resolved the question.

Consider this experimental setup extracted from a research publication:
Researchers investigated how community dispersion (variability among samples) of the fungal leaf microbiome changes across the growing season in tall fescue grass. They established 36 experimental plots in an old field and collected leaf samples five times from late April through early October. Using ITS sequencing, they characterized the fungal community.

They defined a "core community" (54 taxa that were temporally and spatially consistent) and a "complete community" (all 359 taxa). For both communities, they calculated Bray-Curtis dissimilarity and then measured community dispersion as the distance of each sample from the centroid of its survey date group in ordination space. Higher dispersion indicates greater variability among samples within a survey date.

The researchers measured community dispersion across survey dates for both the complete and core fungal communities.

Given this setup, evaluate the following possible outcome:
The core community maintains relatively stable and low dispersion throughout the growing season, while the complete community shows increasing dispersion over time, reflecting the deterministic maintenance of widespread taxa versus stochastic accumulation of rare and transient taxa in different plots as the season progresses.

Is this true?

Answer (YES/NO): YES